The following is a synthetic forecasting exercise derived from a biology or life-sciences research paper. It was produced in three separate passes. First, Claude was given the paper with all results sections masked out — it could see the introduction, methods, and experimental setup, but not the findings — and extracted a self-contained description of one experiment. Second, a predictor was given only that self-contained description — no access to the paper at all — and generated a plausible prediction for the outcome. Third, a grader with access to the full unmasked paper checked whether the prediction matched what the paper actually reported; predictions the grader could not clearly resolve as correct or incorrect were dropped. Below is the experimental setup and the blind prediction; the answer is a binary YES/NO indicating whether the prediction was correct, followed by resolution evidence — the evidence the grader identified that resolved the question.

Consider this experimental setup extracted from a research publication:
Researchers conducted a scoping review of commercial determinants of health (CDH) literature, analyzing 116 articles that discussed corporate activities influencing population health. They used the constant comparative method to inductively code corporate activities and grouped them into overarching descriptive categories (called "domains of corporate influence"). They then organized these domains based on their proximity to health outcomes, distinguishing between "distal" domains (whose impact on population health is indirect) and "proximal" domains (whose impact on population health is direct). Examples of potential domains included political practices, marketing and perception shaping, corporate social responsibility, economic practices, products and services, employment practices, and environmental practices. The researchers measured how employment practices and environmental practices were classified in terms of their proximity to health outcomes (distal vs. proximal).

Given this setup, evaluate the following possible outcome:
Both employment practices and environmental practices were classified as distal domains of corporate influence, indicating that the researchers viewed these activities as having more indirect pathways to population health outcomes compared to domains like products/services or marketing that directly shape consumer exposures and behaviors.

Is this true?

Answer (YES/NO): NO